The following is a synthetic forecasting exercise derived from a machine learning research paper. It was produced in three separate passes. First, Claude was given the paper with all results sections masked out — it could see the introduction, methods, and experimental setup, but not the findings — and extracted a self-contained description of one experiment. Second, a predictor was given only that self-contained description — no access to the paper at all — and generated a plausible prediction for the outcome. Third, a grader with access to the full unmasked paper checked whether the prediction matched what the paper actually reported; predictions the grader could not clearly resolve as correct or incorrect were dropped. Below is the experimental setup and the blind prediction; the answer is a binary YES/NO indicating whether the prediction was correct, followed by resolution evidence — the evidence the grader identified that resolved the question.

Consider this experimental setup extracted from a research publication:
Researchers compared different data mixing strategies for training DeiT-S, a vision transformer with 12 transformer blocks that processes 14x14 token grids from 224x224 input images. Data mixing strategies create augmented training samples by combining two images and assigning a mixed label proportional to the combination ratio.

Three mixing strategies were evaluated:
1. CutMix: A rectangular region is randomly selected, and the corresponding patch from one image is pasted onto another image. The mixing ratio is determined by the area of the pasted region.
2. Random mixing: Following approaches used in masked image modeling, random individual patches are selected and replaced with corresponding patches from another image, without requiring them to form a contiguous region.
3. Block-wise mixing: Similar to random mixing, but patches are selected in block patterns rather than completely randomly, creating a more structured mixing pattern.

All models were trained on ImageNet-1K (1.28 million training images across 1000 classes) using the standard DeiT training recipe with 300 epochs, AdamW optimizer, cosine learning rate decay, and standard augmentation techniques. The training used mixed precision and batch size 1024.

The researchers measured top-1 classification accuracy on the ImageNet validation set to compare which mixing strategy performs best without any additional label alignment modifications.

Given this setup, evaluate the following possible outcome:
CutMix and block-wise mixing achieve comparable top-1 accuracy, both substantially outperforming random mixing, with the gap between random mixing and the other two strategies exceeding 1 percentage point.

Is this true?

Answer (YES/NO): NO